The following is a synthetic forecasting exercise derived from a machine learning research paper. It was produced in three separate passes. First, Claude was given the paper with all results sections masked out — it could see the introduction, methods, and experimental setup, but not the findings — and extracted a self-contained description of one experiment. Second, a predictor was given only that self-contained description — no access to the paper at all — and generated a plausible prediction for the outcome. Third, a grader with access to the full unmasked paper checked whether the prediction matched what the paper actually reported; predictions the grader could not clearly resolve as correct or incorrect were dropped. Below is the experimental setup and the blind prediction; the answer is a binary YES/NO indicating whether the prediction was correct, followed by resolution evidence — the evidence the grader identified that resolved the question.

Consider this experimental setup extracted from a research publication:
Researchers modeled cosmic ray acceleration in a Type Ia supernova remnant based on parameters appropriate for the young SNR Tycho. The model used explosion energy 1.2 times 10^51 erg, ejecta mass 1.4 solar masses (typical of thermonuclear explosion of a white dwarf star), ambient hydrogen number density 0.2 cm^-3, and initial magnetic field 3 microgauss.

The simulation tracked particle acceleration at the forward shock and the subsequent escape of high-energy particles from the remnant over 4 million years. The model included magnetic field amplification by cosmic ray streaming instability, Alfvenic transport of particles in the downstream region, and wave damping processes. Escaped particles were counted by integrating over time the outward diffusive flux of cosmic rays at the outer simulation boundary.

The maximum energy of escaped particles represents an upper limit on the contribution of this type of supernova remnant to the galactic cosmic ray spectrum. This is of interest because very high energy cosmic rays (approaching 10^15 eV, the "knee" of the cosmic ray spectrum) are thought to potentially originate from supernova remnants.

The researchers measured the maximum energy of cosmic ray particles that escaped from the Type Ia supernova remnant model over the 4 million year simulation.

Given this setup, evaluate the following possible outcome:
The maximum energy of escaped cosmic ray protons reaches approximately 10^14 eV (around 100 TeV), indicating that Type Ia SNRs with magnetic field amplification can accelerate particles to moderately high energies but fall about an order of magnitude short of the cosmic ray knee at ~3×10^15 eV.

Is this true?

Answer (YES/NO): NO